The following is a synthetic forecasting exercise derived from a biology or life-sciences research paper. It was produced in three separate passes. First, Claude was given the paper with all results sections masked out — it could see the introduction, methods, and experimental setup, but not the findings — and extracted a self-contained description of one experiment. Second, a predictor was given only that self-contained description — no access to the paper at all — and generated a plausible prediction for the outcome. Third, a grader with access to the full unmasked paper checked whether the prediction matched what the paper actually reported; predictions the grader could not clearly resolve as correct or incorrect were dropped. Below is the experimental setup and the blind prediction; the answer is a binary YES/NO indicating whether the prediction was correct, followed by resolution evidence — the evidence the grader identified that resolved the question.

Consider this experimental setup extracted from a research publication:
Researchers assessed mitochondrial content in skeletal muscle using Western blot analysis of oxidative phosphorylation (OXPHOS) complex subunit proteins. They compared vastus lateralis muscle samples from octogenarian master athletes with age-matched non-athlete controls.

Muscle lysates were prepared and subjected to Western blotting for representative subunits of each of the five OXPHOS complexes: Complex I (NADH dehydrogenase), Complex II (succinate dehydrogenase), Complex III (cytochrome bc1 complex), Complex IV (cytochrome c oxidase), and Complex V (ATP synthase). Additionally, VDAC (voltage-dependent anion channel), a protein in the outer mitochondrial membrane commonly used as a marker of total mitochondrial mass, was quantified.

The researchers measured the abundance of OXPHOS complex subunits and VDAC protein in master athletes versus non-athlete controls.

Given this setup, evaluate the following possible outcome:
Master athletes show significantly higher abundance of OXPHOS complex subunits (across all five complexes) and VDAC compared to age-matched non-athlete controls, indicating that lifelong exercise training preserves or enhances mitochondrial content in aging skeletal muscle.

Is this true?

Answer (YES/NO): NO